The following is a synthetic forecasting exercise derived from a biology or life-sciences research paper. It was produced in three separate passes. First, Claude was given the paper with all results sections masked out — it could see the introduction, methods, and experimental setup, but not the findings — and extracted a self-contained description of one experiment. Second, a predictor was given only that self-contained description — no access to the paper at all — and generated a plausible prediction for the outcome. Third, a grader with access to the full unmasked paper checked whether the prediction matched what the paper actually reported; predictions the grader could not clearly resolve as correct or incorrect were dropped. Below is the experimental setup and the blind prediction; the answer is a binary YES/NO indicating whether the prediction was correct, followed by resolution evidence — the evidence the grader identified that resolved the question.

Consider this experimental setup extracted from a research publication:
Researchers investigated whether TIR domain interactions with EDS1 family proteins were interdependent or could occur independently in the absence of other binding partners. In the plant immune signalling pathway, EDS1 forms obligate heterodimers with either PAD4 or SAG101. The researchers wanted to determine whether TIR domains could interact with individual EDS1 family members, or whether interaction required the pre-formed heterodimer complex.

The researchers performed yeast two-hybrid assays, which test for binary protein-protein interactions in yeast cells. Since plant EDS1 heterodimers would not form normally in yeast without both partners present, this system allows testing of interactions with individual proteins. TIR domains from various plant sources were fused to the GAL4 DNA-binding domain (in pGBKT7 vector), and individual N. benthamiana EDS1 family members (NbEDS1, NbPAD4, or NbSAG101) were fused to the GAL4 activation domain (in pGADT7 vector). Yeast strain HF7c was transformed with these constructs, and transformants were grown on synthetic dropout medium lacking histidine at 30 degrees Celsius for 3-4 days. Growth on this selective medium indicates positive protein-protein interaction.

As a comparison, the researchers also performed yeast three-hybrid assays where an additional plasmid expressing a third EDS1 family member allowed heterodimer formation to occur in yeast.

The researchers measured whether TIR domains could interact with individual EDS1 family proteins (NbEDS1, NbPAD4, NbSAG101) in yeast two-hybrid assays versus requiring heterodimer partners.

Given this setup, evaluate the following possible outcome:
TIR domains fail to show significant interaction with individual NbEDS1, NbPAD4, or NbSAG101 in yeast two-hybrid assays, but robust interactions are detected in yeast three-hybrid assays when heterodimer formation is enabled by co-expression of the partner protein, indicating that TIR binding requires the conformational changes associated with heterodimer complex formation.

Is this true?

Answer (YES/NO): NO